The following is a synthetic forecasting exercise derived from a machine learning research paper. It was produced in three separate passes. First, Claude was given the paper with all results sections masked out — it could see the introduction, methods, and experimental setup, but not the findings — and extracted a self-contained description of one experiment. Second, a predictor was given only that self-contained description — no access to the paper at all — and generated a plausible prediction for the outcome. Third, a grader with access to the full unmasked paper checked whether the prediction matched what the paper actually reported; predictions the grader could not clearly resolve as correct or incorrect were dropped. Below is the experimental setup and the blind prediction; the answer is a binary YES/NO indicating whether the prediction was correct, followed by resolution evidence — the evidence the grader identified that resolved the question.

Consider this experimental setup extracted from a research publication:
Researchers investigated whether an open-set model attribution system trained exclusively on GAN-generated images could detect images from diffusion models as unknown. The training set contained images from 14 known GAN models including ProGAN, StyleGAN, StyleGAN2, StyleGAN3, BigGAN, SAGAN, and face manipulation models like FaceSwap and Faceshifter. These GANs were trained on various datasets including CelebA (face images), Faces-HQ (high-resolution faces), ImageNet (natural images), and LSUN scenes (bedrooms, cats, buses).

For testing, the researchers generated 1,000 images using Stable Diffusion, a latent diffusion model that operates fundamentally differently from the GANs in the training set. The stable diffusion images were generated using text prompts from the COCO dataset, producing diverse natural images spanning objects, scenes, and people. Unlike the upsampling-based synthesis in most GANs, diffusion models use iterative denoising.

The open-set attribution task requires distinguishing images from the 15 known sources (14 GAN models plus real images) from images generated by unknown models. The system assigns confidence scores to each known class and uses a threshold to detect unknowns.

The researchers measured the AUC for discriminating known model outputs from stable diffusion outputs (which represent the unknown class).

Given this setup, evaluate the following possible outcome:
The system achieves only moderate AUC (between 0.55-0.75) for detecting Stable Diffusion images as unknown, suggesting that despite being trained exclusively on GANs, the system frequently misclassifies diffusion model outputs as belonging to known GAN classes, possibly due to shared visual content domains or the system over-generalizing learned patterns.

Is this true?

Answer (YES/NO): NO